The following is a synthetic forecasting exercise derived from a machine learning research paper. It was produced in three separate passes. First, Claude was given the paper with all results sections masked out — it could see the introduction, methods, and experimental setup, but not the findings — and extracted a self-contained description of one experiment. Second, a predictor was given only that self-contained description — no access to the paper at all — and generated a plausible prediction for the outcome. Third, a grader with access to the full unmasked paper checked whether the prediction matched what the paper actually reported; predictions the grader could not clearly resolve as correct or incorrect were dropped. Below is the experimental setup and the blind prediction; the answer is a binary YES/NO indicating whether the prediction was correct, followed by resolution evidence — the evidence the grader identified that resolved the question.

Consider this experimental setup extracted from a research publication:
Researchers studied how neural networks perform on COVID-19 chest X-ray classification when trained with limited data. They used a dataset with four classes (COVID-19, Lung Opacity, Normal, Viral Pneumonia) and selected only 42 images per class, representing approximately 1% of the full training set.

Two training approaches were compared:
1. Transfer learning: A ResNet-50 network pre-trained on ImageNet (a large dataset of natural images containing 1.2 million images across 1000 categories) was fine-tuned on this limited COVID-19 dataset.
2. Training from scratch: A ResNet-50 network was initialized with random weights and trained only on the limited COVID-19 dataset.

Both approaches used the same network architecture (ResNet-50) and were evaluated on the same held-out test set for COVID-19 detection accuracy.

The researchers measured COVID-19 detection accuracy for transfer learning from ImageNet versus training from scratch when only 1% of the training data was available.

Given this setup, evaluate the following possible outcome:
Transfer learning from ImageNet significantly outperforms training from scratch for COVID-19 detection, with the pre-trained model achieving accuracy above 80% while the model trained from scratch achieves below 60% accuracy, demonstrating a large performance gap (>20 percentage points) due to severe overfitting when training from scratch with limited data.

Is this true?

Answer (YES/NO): NO